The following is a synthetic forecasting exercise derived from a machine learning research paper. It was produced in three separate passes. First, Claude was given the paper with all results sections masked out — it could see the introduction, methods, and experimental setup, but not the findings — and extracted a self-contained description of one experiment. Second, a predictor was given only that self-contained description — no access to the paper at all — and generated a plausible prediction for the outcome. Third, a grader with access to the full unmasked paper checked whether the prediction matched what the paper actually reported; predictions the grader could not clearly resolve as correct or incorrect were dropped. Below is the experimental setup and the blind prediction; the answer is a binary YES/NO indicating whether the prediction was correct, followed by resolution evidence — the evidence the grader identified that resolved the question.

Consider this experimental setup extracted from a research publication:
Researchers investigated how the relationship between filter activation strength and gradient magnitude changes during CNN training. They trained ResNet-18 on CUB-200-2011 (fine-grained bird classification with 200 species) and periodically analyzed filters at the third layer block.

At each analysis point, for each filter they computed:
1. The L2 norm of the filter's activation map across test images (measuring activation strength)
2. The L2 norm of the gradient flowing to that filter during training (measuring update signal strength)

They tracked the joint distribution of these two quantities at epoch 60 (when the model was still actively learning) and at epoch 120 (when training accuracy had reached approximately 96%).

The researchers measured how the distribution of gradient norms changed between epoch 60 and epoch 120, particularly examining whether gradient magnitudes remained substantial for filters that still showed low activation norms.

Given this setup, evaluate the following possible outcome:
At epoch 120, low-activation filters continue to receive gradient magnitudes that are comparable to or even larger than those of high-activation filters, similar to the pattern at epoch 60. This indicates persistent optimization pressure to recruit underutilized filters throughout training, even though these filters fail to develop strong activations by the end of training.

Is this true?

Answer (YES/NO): NO